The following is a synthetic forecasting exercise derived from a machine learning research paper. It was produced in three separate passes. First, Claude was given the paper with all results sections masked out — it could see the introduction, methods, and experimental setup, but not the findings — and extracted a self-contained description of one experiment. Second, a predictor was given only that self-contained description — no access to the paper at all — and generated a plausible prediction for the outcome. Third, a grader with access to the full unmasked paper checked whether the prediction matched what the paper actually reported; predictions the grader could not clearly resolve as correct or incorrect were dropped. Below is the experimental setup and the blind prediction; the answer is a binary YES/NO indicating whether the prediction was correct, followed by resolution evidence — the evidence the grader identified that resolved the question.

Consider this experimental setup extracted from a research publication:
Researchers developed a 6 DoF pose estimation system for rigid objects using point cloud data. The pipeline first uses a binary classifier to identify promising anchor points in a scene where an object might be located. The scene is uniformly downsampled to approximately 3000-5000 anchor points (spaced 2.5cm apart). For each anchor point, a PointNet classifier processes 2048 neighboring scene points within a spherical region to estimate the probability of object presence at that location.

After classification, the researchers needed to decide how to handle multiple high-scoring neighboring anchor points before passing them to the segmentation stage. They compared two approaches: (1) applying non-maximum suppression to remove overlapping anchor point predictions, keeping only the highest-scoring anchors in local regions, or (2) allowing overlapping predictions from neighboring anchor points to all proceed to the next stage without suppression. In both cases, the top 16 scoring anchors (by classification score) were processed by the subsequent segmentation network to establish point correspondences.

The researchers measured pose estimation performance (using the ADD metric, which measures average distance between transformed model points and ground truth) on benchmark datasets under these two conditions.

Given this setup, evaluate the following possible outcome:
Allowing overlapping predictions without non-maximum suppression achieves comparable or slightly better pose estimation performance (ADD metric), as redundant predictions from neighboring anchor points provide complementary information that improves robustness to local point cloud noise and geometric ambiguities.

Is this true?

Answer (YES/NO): YES